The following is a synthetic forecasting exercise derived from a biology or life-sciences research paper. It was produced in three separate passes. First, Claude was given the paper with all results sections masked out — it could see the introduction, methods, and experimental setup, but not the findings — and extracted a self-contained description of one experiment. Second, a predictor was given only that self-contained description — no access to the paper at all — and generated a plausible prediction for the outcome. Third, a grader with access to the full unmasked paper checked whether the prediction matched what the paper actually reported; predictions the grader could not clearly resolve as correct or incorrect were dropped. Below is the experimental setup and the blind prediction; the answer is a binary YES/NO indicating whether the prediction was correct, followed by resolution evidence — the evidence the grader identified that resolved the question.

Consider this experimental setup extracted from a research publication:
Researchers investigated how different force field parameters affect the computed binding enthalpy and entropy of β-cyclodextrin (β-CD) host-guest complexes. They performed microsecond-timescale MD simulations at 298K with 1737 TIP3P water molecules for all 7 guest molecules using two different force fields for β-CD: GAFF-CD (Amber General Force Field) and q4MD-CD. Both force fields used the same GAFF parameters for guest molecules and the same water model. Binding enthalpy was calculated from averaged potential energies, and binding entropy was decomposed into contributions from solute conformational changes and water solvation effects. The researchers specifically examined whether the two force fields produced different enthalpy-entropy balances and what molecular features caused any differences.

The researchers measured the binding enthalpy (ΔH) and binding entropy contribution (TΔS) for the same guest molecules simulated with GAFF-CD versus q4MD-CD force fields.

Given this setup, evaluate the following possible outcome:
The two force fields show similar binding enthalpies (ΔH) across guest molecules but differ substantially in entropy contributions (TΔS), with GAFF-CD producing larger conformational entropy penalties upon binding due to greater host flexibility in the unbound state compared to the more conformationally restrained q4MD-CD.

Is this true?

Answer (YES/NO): NO